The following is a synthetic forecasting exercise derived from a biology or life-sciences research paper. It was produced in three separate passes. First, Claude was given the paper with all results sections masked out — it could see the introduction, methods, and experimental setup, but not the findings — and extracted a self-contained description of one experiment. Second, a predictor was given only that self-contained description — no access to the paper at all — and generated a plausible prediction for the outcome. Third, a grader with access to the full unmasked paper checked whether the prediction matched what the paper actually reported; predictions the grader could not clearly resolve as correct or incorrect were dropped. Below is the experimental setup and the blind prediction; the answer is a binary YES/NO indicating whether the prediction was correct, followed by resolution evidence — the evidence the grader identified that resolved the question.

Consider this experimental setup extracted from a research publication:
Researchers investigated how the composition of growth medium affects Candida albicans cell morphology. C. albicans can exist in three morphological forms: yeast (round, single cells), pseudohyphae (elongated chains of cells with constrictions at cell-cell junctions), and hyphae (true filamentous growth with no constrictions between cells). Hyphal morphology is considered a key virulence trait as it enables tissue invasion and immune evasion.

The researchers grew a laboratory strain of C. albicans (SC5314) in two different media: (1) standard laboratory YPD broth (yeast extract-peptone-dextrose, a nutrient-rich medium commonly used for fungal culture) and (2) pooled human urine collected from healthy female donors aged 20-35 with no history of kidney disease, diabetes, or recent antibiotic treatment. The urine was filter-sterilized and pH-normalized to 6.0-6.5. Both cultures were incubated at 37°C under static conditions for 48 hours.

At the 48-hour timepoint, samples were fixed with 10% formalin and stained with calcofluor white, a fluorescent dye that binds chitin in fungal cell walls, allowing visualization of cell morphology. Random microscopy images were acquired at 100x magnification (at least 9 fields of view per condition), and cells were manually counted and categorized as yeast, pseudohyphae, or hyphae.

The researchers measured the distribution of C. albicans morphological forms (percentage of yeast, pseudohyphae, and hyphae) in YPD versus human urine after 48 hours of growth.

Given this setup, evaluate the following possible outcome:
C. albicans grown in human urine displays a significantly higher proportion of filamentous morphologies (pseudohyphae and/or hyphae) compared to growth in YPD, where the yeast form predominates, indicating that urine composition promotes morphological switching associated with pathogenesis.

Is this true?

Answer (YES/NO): YES